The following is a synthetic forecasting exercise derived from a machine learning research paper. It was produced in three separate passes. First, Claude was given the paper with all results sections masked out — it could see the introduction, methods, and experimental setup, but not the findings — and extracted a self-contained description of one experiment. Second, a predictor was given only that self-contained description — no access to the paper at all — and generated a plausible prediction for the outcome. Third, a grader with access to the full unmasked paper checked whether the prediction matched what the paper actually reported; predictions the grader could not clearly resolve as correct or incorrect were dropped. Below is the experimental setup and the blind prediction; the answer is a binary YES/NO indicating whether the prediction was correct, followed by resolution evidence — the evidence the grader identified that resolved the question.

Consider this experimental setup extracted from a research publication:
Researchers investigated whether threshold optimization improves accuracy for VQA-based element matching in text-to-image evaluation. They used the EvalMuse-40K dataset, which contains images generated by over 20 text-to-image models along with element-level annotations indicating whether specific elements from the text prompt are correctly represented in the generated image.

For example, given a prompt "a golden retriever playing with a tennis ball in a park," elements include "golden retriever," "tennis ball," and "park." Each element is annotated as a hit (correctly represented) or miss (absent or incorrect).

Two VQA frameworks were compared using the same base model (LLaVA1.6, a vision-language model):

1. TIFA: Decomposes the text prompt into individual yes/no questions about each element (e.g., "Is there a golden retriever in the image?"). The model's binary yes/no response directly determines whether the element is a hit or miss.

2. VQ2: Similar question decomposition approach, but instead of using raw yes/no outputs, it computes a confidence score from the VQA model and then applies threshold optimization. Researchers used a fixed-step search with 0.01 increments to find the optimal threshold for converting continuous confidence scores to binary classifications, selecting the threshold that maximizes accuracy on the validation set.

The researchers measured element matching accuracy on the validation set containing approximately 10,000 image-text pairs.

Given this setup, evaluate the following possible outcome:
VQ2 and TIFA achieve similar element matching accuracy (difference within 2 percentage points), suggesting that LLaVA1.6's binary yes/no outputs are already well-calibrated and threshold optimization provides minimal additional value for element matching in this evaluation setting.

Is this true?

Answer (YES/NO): NO